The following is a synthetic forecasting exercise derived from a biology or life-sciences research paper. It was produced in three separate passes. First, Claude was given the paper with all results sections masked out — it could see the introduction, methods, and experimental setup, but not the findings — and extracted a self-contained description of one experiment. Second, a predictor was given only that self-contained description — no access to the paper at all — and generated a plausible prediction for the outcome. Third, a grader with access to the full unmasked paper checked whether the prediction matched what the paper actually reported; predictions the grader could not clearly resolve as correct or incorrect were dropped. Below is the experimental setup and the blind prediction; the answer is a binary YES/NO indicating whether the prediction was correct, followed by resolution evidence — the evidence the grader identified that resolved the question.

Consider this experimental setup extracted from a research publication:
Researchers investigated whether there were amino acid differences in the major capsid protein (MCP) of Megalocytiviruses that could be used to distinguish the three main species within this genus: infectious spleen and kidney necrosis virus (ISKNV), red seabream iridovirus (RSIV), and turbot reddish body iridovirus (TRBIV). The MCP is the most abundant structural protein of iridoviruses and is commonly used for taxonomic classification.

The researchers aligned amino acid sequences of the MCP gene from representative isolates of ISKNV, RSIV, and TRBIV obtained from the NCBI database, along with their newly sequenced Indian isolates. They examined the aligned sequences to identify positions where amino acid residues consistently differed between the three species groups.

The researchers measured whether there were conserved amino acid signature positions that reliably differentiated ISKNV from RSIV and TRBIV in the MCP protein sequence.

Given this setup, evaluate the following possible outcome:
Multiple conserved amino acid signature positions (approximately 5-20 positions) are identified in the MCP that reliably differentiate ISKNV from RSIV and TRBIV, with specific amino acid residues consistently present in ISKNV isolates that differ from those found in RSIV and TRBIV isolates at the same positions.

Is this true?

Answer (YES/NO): YES